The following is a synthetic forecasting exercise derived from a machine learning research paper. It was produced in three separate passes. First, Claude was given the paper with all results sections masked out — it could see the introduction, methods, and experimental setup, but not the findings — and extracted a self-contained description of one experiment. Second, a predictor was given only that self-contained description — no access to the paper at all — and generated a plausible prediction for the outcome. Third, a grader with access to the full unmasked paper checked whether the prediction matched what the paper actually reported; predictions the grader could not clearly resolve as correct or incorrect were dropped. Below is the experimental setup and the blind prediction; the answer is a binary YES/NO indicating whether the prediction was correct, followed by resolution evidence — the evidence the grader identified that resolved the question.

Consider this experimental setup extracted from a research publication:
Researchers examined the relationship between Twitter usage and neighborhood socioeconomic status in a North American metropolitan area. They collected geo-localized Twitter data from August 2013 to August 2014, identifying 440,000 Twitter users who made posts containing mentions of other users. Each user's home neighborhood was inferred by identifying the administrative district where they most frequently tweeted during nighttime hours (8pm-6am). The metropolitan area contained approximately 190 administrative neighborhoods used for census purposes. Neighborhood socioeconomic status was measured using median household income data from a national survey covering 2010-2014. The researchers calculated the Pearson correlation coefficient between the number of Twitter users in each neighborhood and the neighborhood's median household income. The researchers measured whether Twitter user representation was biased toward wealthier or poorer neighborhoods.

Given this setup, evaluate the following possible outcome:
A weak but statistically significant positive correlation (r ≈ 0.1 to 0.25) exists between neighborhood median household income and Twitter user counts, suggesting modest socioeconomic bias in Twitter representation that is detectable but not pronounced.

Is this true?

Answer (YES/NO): NO